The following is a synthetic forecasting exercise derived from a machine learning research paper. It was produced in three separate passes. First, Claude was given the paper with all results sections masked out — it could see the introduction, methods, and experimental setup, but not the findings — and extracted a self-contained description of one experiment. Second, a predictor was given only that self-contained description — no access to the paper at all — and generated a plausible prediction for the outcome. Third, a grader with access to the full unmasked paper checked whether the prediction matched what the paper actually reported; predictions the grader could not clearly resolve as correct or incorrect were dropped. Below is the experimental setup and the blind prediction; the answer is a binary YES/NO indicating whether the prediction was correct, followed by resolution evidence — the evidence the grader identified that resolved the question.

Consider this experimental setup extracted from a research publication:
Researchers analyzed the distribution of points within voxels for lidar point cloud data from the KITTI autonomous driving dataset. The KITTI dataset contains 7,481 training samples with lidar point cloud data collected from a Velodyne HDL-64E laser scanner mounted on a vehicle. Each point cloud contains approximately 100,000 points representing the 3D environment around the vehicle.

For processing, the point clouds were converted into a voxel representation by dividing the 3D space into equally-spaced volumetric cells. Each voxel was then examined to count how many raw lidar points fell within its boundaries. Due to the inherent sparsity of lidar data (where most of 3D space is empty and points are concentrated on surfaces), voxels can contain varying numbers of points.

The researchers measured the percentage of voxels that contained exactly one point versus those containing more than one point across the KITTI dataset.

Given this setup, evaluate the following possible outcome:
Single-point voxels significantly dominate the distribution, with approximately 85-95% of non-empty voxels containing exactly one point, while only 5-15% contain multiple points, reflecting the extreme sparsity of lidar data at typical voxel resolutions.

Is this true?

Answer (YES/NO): NO